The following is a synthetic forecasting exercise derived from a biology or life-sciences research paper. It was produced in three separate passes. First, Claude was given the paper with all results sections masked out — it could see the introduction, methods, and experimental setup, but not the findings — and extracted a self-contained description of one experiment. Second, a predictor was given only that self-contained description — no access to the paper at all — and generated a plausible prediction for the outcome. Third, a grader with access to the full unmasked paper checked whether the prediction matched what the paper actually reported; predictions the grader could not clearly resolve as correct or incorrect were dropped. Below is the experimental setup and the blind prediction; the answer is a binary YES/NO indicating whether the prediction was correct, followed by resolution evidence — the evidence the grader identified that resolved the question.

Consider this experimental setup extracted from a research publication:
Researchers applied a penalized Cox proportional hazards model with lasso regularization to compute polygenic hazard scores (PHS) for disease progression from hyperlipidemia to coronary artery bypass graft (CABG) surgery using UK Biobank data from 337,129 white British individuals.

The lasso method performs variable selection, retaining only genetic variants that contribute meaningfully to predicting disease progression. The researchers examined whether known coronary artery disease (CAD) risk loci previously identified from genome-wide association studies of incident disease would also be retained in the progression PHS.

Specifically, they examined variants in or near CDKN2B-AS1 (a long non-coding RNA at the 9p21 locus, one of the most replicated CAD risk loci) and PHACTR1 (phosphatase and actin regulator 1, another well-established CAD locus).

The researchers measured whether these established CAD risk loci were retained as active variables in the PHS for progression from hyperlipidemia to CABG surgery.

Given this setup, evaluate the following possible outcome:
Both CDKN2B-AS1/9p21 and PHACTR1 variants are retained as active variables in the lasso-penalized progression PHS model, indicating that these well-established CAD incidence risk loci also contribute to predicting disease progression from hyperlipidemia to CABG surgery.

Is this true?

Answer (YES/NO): YES